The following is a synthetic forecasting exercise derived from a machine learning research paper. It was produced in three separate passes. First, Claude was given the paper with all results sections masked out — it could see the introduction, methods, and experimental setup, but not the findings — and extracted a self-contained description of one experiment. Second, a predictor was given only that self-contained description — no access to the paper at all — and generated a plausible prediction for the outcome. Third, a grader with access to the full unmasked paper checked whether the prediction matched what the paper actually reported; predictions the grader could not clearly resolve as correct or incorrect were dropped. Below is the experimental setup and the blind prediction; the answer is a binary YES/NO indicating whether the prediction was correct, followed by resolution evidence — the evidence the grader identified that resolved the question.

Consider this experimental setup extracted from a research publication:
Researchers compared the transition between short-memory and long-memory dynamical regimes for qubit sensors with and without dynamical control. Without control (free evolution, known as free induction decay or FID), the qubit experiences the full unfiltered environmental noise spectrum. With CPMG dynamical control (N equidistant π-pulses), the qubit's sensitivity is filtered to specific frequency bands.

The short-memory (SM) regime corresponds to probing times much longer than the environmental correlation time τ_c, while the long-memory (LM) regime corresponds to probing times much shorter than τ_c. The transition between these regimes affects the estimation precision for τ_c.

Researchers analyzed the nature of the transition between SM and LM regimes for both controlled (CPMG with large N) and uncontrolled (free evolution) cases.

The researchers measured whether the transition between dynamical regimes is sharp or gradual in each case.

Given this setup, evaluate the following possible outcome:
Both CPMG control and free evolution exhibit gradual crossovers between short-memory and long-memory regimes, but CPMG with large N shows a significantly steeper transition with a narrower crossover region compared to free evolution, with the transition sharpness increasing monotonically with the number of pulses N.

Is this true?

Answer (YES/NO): NO